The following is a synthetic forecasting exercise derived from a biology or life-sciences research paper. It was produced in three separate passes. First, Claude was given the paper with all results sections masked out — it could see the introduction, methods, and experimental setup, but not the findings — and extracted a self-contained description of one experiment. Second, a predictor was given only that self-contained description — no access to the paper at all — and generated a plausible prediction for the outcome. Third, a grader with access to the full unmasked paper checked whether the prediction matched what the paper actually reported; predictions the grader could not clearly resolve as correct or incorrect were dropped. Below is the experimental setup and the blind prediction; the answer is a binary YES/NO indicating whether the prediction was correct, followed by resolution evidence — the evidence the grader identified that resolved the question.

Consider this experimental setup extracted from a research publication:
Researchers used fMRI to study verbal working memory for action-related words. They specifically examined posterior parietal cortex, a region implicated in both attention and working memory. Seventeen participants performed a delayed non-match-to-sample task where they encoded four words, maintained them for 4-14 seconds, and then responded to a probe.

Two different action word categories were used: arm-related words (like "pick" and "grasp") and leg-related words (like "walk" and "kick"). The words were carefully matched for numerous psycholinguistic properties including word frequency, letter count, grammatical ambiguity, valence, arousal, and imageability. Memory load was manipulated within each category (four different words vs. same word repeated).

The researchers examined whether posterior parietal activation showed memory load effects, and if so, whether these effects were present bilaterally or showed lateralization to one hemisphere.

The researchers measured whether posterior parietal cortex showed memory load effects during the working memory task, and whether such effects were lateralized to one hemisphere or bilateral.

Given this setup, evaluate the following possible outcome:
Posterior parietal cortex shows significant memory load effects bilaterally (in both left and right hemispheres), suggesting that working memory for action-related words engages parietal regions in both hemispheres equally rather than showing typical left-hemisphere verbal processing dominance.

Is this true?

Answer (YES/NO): YES